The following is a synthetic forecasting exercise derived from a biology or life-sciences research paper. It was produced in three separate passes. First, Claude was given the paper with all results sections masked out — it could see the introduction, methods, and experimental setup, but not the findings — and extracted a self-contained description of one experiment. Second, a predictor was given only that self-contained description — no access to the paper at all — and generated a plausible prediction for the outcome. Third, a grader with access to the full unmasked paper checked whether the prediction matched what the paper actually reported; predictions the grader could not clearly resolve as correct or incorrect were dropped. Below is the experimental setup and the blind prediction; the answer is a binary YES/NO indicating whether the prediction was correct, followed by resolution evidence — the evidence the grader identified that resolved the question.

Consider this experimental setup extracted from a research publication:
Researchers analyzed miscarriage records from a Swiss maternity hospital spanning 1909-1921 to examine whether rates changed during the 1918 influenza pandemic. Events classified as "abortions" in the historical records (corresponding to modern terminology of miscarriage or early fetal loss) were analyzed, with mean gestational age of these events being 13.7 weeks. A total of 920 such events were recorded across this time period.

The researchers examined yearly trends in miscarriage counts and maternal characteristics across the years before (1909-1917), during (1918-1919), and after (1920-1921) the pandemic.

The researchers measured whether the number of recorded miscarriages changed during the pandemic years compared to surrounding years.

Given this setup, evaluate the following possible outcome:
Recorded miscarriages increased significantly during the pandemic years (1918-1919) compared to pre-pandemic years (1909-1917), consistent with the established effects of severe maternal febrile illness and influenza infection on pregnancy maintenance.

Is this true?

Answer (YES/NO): NO